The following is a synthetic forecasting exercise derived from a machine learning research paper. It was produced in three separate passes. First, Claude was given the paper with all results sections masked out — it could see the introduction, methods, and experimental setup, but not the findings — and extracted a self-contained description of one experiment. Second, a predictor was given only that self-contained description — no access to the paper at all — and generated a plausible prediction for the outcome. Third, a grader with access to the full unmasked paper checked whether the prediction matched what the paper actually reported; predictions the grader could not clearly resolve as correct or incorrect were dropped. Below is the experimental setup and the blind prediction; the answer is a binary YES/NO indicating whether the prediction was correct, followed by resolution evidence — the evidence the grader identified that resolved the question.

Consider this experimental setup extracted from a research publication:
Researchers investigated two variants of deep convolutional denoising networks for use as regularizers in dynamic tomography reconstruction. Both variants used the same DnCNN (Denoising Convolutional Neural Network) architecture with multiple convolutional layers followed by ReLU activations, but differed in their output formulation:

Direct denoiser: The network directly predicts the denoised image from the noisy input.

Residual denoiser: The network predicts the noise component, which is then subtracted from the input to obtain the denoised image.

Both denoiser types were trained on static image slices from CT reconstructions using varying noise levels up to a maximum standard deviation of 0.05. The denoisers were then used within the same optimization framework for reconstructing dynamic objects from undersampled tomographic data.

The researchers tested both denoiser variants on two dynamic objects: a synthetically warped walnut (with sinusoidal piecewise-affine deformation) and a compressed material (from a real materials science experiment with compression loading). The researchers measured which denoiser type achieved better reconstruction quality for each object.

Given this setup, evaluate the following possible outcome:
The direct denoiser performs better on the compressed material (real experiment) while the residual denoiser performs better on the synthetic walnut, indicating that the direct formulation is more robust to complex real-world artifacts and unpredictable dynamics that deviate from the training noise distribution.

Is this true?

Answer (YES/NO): NO